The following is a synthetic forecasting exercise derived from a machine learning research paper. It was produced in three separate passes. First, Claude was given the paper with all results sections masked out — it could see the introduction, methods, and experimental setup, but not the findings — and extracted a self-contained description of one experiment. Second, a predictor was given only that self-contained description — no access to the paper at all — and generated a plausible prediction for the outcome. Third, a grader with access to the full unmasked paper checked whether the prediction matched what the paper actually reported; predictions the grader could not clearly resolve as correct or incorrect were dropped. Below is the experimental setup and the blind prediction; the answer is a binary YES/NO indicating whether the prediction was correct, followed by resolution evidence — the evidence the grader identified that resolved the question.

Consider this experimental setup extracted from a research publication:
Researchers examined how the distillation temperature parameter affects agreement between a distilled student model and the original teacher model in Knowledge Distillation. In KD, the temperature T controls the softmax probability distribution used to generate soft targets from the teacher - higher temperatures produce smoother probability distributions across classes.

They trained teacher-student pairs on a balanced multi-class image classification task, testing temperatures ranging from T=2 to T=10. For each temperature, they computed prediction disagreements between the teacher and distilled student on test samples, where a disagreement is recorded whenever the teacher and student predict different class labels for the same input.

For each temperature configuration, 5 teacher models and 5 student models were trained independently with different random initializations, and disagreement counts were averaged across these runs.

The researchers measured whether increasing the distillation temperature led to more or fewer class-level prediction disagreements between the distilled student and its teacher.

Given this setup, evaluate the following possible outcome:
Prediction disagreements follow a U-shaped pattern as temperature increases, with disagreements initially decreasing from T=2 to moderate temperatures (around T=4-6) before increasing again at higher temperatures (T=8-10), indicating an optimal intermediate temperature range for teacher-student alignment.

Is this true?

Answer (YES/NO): NO